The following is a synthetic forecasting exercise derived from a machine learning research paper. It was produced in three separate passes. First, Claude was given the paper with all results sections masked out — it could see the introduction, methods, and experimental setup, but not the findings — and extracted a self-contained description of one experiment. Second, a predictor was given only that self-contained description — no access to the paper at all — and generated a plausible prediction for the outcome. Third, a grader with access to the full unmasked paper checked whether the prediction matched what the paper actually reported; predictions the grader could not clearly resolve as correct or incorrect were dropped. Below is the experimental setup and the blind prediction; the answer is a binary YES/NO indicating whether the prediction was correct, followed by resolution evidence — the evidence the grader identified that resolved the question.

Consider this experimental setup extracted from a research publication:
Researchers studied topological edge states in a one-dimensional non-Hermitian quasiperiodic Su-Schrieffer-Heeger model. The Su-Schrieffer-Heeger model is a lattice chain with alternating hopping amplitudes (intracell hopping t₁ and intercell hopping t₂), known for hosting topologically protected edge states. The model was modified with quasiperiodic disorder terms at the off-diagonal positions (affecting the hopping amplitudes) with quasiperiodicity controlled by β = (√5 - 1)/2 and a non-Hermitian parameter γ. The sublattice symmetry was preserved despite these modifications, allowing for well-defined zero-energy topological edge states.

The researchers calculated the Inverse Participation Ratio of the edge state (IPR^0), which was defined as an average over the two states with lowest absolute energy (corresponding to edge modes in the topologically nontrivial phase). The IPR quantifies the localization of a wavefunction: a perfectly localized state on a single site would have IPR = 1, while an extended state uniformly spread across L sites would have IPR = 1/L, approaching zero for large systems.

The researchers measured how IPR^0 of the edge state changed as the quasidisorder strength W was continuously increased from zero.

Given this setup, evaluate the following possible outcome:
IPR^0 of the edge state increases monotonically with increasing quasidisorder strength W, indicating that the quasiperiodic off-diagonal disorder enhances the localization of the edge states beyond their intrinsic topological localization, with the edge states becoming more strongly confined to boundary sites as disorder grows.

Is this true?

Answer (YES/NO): NO